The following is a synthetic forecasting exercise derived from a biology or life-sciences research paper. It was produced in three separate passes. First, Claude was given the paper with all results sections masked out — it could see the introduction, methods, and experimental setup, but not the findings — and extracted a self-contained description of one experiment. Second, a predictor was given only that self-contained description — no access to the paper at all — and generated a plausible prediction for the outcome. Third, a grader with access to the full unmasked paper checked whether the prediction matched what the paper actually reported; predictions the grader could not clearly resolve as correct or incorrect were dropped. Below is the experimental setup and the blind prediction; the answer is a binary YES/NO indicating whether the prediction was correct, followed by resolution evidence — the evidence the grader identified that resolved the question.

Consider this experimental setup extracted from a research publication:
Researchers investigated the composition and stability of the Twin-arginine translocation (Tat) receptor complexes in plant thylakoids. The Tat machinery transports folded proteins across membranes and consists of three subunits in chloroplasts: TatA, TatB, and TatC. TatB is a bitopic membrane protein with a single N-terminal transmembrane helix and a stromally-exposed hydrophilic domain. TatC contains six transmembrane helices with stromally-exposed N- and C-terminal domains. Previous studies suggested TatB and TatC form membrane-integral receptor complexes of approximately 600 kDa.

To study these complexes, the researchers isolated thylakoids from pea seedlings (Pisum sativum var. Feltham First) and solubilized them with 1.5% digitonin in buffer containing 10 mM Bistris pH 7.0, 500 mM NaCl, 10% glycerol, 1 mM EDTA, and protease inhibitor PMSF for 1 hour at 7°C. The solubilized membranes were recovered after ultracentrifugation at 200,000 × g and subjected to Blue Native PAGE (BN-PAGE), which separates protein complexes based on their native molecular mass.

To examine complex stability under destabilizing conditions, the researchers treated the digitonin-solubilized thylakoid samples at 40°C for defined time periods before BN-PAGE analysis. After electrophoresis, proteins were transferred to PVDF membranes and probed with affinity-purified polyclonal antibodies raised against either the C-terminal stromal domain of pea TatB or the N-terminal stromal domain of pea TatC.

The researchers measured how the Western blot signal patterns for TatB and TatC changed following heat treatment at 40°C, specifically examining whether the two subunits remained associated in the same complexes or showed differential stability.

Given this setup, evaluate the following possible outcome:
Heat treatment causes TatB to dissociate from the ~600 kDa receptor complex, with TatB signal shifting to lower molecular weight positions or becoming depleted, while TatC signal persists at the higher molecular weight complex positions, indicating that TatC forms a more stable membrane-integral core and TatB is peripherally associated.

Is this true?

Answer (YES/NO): YES